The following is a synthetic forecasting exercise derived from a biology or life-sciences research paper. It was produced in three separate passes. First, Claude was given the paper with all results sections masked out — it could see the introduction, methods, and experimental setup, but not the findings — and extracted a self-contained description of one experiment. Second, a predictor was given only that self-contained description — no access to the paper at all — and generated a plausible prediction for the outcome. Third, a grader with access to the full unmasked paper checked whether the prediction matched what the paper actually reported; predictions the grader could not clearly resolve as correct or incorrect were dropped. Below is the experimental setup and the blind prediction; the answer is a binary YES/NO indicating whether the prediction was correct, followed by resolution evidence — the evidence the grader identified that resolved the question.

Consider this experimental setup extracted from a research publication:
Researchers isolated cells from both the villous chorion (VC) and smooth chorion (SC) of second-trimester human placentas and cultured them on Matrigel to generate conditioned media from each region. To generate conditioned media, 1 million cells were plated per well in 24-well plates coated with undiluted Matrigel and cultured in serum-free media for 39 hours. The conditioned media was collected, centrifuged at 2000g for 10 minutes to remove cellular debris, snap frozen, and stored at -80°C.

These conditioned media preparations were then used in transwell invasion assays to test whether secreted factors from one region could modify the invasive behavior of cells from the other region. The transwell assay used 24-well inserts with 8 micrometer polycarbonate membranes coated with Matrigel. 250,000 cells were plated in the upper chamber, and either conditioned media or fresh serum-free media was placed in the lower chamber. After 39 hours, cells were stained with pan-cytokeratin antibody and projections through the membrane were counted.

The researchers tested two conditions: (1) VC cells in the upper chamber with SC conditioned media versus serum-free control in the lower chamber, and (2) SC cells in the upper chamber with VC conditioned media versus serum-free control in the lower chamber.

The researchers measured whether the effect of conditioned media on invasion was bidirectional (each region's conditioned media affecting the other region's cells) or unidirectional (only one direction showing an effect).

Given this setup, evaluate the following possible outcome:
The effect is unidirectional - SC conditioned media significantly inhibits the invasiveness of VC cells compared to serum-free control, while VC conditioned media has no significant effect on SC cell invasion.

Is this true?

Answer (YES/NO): YES